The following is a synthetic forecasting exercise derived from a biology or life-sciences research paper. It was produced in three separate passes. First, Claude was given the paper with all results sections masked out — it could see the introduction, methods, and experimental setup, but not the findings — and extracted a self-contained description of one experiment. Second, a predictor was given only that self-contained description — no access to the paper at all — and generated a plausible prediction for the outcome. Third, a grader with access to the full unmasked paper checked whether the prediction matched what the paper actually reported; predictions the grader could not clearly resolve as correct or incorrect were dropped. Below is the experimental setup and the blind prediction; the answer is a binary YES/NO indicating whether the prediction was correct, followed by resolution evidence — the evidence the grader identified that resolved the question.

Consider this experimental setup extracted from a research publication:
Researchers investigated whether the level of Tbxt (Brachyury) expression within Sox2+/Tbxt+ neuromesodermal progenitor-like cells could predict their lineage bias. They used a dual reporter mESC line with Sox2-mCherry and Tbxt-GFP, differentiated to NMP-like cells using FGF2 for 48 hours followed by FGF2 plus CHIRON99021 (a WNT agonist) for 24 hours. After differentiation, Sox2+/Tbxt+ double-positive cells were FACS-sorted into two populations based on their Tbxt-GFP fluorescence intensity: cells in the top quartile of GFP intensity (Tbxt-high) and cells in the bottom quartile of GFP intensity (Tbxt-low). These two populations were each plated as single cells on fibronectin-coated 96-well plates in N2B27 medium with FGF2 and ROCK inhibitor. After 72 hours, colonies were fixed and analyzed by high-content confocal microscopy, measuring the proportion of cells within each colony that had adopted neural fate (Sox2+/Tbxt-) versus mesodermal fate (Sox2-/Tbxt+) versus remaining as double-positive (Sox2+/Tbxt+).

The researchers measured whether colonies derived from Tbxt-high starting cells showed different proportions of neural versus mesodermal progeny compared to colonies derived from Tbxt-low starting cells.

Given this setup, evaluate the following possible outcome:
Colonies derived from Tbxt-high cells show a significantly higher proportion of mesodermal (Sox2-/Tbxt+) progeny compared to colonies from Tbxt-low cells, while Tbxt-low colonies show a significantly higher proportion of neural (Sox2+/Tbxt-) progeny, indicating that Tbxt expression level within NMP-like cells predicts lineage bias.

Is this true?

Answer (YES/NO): YES